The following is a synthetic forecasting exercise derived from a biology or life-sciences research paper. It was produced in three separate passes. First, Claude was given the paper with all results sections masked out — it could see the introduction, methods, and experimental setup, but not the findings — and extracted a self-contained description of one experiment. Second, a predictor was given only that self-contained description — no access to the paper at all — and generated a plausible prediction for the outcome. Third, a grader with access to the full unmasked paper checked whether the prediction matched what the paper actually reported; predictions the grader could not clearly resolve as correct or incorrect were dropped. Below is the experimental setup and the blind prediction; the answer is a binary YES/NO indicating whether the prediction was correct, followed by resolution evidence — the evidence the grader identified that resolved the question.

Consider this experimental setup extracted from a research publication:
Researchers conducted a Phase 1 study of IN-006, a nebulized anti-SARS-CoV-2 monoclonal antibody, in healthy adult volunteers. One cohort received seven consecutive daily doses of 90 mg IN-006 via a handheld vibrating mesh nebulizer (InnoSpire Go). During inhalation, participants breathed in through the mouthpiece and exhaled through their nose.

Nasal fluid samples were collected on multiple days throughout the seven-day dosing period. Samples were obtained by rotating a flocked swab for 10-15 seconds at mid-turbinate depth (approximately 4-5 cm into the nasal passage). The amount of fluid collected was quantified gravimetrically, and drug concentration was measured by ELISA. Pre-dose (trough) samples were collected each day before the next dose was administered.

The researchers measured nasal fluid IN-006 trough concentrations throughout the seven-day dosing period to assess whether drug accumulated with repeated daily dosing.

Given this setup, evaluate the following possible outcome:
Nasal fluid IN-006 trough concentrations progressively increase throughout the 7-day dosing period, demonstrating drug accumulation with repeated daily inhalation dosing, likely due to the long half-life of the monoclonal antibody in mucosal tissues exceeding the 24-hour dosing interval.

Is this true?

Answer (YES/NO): NO